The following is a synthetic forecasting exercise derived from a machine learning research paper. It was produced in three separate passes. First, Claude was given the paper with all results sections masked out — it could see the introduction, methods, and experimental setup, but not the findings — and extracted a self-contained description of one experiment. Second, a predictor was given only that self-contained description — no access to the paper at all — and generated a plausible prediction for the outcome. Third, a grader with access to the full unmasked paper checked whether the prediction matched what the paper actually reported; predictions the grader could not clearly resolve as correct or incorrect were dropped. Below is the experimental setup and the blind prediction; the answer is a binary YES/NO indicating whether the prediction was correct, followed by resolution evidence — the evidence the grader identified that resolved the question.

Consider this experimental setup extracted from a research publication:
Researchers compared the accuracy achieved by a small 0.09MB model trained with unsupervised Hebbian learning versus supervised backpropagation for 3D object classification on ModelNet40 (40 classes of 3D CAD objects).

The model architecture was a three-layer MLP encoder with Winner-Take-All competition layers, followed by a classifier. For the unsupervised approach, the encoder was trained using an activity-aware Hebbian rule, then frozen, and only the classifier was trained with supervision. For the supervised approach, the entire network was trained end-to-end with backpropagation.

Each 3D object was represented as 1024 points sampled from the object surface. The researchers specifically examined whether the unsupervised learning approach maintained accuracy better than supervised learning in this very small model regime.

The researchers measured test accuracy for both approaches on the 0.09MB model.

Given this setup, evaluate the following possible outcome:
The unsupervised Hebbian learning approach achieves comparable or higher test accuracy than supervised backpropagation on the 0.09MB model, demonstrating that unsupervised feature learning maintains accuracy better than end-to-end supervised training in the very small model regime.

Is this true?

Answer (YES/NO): YES